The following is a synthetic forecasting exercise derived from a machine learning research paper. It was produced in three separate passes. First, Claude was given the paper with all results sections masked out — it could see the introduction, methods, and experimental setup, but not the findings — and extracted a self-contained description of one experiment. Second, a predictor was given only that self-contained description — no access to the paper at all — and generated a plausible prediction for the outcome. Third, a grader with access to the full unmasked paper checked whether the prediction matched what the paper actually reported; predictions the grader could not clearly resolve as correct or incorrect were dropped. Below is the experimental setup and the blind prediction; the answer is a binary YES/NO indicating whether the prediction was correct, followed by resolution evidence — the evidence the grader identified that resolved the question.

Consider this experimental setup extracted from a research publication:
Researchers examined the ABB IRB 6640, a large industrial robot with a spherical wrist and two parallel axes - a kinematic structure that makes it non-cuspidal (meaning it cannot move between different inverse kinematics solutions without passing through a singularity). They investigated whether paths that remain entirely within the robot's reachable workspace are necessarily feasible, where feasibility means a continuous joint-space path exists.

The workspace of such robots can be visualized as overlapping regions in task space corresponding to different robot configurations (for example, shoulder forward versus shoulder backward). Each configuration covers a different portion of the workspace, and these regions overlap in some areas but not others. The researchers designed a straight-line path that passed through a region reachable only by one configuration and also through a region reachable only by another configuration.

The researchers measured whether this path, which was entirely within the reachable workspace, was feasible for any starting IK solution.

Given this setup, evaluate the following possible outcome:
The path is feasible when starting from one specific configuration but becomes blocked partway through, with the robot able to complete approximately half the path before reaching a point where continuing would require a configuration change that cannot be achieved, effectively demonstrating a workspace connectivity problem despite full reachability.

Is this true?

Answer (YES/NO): NO